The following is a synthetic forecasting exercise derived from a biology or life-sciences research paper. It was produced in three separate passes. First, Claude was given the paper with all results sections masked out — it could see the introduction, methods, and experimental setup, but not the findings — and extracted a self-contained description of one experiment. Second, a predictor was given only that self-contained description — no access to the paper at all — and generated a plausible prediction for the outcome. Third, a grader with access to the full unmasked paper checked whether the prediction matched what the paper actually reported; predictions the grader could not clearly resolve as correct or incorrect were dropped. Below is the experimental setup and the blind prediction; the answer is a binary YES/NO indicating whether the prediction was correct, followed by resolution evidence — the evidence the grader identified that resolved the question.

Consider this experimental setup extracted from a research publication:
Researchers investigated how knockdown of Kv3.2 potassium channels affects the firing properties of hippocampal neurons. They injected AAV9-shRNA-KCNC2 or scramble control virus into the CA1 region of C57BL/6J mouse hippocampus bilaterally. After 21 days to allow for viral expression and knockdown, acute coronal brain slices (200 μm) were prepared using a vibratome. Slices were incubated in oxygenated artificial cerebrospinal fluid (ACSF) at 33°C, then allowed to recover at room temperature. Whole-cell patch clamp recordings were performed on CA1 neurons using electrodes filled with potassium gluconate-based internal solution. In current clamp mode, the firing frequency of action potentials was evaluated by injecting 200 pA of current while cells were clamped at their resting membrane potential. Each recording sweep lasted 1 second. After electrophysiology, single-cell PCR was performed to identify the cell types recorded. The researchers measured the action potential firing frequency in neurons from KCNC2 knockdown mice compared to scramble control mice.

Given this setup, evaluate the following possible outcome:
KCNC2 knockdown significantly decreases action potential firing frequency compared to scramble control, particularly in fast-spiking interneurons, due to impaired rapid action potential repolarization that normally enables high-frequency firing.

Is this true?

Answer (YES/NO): YES